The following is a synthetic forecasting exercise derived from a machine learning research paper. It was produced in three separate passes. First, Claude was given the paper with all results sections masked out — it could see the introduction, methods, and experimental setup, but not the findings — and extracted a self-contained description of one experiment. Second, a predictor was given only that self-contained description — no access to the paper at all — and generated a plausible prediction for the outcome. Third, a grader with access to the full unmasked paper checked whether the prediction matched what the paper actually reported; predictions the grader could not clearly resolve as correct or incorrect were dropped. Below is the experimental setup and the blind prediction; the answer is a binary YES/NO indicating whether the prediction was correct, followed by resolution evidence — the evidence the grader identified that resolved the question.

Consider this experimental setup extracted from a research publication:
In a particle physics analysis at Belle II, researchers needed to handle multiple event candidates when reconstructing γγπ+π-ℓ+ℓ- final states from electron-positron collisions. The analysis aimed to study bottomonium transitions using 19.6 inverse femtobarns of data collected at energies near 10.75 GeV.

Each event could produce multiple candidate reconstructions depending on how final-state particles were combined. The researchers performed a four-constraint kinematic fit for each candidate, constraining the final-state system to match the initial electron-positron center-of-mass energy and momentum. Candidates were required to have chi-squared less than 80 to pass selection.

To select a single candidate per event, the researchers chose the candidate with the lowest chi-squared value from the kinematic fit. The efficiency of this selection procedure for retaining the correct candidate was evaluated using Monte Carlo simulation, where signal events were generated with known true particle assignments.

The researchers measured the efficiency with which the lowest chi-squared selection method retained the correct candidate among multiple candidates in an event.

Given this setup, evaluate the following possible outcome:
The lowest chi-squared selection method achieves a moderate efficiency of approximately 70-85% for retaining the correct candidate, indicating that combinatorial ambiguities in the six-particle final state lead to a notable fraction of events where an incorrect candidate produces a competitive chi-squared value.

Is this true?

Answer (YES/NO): NO